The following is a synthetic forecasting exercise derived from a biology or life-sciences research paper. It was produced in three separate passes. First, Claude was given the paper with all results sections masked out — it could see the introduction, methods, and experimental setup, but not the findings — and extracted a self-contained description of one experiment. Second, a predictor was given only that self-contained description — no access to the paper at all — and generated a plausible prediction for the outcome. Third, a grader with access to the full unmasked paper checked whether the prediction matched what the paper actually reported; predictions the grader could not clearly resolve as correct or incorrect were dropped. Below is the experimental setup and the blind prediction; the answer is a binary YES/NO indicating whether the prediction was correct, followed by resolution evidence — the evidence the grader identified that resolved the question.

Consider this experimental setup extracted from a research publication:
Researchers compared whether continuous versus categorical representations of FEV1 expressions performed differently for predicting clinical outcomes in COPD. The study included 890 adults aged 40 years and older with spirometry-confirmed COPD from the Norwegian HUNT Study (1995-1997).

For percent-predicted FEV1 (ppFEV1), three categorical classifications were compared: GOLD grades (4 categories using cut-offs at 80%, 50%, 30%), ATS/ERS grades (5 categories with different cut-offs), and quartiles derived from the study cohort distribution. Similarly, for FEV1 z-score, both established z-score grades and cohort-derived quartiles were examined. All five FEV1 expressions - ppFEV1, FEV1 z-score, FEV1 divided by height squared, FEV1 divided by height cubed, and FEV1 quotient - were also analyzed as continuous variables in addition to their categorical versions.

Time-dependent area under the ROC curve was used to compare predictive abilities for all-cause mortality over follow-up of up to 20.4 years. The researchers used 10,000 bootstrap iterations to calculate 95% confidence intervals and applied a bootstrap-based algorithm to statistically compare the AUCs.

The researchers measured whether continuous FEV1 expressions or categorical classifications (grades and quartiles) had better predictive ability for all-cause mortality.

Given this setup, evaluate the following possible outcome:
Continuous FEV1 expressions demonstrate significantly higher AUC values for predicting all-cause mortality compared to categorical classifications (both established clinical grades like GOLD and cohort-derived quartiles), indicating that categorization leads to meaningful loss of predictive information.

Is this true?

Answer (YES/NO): NO